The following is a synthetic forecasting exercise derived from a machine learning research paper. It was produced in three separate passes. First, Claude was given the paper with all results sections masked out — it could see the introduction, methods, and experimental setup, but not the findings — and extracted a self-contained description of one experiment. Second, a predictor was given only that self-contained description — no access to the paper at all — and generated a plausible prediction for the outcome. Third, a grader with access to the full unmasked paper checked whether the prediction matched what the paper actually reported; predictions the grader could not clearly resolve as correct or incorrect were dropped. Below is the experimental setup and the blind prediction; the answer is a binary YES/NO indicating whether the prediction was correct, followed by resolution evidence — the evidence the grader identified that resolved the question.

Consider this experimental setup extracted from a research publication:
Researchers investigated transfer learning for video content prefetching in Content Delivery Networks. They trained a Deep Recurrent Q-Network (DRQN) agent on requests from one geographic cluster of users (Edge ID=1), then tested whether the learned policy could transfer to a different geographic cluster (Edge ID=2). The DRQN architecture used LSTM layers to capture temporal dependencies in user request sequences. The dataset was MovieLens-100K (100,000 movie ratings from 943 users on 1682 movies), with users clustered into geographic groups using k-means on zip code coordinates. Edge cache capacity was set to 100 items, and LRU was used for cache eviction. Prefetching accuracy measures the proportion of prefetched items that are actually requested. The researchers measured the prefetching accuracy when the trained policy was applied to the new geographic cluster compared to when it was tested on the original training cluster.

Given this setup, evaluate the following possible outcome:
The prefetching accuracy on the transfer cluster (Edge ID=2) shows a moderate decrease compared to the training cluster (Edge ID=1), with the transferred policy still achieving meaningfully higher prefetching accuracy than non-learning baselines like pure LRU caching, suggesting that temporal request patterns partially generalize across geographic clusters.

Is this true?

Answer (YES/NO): YES